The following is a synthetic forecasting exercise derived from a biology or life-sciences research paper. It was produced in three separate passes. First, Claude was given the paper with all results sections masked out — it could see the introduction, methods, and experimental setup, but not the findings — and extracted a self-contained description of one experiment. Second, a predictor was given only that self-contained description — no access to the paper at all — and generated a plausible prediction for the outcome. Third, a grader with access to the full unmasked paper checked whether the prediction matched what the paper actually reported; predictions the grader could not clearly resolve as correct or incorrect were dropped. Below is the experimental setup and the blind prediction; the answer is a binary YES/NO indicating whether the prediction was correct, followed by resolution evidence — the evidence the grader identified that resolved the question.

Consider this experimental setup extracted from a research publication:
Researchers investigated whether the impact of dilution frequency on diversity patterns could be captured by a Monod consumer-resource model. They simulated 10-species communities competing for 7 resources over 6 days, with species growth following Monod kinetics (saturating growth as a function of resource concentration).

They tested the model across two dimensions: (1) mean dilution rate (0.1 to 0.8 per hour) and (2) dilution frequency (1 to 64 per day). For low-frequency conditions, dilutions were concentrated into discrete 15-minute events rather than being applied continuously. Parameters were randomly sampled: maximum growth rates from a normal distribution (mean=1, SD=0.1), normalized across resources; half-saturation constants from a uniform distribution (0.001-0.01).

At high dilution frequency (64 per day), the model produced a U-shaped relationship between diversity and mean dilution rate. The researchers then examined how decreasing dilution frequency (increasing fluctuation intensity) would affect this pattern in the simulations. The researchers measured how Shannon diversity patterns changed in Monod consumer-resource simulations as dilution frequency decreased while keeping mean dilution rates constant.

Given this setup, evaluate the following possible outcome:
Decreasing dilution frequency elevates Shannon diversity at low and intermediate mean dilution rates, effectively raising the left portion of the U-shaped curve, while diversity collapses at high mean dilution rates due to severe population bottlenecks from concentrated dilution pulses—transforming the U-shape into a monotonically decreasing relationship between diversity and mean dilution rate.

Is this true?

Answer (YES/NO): NO